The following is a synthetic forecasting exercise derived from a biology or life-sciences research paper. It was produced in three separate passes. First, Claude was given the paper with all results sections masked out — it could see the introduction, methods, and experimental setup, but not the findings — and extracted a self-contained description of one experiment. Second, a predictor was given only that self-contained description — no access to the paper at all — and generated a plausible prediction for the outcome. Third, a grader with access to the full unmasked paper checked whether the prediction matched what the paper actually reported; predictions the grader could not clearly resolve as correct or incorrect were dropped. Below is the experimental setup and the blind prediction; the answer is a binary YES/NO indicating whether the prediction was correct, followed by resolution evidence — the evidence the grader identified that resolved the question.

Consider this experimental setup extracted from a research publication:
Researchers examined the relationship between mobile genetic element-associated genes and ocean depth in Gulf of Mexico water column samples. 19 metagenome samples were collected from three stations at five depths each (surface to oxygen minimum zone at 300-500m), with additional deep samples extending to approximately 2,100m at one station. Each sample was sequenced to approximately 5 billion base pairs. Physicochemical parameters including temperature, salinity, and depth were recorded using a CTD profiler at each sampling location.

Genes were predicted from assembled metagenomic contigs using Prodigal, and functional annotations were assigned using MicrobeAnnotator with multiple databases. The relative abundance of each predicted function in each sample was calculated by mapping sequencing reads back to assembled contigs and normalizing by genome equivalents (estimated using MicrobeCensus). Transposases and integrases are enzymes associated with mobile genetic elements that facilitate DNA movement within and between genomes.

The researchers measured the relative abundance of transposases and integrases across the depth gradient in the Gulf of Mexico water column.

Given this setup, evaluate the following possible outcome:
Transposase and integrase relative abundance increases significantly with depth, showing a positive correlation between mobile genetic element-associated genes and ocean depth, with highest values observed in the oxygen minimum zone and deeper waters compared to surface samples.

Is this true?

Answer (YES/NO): NO